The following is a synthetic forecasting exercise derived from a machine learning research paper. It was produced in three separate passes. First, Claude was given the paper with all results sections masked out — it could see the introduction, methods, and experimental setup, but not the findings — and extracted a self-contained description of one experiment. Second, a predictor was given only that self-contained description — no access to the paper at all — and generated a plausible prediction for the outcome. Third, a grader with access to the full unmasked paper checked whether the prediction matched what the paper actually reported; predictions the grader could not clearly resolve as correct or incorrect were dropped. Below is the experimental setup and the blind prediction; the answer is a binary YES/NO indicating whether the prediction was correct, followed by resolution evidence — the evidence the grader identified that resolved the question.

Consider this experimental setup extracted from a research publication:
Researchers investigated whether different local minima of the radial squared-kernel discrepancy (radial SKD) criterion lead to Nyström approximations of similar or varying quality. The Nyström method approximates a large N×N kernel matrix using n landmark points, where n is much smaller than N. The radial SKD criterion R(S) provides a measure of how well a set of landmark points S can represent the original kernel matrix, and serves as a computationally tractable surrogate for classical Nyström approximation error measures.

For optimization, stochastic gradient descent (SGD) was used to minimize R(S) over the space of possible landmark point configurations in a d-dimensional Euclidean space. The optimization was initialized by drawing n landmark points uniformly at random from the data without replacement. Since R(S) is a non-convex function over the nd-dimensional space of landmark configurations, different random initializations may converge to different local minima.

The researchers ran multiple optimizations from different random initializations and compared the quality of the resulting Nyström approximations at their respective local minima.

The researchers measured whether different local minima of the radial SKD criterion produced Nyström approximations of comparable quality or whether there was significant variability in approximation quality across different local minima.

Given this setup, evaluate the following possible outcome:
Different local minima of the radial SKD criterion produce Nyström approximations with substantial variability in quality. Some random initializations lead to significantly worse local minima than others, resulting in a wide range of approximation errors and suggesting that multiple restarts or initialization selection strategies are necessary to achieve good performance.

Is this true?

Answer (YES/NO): NO